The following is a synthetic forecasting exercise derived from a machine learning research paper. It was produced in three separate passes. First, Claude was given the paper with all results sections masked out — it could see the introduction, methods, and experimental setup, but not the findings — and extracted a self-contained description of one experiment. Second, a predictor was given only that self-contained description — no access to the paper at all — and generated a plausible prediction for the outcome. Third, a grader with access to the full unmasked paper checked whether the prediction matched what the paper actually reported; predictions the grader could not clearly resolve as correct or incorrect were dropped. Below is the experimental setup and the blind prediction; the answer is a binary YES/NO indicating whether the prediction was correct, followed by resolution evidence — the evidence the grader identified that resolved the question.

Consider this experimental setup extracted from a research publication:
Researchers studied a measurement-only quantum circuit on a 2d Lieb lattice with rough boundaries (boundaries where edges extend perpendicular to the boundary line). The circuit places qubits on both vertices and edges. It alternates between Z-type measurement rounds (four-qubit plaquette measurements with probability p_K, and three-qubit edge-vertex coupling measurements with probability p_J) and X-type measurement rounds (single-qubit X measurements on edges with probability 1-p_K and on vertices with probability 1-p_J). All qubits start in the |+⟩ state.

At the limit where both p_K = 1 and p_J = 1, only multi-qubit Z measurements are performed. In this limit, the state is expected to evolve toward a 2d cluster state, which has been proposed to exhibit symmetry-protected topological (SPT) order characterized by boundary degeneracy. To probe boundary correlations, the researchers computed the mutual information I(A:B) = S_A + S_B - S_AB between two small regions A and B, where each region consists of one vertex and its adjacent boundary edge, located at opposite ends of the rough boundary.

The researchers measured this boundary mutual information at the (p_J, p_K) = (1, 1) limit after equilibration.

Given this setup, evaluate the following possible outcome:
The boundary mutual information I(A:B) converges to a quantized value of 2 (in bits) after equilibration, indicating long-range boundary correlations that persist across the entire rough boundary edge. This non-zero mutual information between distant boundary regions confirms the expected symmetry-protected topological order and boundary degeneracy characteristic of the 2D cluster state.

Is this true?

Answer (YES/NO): NO